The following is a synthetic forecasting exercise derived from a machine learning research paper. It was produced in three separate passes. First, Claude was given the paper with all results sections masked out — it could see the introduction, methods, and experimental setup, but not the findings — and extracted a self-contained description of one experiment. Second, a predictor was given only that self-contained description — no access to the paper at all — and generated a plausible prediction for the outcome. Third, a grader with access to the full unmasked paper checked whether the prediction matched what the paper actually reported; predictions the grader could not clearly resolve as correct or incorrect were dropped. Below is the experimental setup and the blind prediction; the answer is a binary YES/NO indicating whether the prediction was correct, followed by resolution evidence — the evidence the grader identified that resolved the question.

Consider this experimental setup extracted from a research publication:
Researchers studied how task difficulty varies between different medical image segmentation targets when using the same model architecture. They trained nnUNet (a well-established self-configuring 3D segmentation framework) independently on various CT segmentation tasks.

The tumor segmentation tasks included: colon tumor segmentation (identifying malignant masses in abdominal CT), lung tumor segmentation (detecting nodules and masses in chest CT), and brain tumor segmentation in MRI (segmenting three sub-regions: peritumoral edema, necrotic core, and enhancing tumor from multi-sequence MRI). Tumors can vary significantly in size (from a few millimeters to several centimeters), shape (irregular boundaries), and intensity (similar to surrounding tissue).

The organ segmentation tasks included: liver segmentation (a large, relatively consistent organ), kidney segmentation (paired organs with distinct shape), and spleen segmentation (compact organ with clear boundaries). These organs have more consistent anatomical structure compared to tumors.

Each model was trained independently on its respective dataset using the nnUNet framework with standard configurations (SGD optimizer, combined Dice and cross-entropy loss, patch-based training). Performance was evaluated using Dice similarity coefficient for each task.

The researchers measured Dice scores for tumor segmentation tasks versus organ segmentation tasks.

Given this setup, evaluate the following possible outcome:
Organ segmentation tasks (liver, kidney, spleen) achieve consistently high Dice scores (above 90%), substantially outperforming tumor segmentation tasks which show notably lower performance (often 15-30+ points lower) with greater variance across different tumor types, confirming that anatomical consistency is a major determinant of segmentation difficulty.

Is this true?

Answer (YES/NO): NO